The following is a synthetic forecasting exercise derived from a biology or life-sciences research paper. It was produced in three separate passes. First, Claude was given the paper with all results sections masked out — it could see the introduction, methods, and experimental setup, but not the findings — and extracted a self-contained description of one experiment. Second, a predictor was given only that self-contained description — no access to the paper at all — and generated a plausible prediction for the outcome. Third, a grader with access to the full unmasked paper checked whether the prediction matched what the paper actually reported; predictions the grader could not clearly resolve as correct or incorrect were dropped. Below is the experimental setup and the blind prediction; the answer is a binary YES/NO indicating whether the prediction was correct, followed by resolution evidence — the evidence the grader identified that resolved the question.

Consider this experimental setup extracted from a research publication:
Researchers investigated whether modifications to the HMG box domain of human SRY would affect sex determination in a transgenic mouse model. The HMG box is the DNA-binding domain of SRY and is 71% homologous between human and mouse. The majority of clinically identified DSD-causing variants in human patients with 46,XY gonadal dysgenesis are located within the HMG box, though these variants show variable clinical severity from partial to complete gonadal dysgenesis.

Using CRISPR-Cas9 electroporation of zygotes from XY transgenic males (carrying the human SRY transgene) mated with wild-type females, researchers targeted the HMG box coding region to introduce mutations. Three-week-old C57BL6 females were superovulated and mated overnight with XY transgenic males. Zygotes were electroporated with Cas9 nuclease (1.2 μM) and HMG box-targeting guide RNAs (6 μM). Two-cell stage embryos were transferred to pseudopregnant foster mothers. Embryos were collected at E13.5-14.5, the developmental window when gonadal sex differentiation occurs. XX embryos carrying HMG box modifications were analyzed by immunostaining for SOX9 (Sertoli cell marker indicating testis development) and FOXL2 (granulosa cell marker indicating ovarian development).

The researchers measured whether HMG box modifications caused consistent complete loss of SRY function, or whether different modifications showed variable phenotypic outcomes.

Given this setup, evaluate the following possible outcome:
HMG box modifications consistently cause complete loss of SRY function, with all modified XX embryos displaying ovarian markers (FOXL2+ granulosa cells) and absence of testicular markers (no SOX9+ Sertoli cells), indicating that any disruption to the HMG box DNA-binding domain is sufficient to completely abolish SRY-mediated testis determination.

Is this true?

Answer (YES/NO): YES